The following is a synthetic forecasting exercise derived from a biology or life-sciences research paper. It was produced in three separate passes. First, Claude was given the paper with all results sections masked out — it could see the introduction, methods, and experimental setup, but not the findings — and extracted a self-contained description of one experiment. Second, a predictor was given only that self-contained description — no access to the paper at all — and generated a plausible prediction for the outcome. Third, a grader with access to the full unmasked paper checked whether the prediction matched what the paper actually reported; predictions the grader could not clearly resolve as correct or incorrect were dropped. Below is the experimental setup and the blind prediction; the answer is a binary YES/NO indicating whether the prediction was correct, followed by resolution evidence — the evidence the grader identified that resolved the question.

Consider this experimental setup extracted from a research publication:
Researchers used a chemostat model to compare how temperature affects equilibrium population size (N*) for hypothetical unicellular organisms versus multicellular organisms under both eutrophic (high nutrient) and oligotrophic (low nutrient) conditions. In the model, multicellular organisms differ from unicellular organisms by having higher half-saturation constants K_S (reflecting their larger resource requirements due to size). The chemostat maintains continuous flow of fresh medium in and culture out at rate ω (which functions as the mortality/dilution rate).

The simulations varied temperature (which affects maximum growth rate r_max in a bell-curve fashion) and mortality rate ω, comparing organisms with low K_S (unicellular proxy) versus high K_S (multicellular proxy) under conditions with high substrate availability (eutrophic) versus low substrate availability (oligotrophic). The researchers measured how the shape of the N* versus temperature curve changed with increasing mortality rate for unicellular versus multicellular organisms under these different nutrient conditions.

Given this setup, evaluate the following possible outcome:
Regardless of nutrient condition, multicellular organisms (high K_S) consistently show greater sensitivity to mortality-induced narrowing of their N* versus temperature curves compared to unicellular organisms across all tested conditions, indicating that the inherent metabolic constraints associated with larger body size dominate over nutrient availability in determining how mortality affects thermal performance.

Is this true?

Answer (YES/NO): NO